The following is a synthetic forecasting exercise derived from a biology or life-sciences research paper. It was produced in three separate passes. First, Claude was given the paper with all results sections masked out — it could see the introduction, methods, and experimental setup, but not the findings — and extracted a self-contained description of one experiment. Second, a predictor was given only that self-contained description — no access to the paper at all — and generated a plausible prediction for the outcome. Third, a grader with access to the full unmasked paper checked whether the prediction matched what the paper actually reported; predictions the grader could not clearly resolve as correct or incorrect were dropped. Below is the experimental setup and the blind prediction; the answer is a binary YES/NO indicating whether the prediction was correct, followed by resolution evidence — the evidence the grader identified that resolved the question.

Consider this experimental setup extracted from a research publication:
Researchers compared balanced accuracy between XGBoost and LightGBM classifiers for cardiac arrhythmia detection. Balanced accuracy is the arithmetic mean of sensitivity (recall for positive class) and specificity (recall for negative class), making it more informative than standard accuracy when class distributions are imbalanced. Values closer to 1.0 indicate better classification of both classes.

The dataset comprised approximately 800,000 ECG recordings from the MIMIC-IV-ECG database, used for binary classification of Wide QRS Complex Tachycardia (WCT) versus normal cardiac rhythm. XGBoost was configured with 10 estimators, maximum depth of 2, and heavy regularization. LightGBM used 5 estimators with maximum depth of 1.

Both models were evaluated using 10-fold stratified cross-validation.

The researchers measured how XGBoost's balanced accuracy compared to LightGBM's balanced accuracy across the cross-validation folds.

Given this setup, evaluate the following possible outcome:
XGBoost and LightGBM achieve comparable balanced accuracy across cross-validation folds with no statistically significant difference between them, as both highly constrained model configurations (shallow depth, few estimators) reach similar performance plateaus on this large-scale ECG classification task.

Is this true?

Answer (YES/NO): NO